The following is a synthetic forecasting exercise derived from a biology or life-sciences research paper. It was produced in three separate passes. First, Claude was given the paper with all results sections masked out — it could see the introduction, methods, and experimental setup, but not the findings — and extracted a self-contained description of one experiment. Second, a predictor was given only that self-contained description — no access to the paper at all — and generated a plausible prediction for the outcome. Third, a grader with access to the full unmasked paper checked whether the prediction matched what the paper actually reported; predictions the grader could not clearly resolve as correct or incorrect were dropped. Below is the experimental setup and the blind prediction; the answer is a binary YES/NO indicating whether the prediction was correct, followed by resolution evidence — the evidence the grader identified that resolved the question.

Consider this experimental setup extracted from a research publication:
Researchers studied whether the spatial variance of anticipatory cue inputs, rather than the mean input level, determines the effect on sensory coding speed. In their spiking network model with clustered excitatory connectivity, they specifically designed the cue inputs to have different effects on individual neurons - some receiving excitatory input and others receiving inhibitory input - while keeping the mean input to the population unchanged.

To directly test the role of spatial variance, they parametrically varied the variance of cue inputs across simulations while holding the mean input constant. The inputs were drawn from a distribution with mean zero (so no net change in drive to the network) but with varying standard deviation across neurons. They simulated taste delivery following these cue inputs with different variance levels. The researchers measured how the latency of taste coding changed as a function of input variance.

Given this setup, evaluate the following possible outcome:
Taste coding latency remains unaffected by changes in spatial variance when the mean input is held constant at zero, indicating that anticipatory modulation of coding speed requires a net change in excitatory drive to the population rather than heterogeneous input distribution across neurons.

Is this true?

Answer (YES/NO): NO